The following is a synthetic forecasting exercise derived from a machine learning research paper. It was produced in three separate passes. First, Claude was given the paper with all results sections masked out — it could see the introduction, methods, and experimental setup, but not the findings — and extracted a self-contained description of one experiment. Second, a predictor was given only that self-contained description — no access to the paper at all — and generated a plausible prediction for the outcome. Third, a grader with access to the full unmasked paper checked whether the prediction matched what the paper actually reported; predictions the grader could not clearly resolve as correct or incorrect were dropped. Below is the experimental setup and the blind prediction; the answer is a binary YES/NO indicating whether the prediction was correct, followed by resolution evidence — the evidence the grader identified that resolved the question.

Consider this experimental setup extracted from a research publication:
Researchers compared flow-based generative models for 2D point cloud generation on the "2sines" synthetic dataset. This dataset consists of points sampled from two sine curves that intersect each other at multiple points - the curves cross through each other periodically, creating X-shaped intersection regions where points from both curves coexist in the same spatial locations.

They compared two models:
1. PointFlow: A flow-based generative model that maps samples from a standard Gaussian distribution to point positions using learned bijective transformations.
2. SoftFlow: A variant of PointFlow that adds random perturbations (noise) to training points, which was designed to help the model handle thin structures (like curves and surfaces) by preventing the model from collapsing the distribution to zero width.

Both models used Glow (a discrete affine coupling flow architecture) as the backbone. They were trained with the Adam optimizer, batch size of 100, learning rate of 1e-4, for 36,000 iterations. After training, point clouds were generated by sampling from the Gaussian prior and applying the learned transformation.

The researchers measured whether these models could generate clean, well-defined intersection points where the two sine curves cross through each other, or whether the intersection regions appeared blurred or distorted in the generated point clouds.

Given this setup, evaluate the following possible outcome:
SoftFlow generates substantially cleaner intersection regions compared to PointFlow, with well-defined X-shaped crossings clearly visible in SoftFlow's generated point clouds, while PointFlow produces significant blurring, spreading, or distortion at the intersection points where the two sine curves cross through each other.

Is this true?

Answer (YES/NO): NO